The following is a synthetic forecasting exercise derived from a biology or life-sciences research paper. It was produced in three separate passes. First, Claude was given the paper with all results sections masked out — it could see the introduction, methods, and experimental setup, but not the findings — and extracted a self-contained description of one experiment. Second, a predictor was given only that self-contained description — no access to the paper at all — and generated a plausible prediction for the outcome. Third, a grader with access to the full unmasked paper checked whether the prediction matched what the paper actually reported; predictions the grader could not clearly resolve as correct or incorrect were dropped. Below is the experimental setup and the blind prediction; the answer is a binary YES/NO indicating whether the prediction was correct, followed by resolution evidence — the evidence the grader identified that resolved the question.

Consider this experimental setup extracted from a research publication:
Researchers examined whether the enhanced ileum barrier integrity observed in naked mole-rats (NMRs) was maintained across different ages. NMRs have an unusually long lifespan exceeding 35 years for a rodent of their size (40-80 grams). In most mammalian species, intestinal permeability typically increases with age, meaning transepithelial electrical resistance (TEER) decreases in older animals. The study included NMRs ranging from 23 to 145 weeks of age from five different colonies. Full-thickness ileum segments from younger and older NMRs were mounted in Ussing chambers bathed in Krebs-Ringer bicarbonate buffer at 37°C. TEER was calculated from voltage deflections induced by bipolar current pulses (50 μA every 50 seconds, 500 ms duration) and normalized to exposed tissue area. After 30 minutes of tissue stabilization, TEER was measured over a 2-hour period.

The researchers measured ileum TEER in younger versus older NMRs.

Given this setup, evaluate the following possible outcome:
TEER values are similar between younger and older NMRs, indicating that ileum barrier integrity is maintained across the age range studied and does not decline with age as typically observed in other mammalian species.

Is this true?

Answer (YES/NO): YES